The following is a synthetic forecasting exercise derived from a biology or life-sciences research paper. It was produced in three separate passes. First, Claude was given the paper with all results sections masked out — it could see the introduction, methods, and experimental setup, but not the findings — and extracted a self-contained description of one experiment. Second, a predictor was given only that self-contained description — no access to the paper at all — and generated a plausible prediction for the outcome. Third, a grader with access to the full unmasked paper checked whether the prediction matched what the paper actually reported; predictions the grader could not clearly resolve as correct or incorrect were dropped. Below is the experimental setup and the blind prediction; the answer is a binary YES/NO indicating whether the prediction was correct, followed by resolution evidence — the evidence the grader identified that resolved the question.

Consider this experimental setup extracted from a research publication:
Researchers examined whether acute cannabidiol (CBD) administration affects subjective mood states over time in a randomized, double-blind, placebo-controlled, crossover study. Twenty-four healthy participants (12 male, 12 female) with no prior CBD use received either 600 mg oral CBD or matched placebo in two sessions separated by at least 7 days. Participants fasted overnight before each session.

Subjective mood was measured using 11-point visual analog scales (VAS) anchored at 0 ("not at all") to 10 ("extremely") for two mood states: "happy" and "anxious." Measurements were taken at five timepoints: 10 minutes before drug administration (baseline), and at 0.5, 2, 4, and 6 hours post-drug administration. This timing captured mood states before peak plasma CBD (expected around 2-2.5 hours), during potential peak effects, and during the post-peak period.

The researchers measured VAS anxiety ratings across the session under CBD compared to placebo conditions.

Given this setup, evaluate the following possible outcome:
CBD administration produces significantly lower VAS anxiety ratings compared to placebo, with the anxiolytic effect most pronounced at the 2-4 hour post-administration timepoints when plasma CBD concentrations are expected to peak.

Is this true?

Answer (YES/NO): NO